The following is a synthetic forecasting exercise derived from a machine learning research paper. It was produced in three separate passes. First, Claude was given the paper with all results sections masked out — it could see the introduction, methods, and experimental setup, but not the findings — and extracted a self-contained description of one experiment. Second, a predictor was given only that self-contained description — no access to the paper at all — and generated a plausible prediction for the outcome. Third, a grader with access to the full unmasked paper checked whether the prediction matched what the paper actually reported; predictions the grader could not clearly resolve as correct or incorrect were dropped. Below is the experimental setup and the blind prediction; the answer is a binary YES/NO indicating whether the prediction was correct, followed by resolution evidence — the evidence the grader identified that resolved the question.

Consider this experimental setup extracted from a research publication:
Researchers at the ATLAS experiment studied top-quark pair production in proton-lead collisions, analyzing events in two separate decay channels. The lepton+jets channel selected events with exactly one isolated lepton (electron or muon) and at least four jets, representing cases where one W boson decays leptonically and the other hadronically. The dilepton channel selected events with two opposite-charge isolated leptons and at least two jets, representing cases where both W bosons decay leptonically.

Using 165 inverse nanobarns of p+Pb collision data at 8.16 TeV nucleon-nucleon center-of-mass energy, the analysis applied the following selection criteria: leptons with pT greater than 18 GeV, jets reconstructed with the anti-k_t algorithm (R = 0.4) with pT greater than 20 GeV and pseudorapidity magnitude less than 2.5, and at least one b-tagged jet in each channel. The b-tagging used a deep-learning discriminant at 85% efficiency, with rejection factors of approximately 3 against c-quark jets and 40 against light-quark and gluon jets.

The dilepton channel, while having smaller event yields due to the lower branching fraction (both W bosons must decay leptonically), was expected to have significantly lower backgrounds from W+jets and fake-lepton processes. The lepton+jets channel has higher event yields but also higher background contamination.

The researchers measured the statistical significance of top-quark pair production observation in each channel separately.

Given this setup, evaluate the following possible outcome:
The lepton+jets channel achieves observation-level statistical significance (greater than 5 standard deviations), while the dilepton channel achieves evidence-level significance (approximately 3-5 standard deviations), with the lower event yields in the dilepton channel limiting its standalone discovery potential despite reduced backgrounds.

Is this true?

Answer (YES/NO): NO